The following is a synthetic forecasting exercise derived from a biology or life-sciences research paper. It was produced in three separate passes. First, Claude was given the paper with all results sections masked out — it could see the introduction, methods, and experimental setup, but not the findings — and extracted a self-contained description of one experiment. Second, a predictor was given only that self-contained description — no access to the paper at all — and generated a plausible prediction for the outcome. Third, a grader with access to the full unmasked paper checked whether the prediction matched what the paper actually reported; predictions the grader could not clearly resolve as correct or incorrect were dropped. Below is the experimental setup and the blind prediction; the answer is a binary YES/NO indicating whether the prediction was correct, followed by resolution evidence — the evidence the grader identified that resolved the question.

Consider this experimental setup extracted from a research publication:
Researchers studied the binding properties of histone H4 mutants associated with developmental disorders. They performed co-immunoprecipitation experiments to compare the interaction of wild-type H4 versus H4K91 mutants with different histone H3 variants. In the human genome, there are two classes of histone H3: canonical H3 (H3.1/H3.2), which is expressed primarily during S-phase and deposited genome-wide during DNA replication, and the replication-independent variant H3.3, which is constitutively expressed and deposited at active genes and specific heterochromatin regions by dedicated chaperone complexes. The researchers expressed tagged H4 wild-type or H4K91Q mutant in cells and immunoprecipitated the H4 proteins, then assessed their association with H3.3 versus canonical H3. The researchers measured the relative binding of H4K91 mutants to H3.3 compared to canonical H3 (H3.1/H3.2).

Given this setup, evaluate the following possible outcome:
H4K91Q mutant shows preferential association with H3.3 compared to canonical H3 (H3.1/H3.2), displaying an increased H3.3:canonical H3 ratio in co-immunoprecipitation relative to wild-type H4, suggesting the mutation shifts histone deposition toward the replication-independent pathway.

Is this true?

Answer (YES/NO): YES